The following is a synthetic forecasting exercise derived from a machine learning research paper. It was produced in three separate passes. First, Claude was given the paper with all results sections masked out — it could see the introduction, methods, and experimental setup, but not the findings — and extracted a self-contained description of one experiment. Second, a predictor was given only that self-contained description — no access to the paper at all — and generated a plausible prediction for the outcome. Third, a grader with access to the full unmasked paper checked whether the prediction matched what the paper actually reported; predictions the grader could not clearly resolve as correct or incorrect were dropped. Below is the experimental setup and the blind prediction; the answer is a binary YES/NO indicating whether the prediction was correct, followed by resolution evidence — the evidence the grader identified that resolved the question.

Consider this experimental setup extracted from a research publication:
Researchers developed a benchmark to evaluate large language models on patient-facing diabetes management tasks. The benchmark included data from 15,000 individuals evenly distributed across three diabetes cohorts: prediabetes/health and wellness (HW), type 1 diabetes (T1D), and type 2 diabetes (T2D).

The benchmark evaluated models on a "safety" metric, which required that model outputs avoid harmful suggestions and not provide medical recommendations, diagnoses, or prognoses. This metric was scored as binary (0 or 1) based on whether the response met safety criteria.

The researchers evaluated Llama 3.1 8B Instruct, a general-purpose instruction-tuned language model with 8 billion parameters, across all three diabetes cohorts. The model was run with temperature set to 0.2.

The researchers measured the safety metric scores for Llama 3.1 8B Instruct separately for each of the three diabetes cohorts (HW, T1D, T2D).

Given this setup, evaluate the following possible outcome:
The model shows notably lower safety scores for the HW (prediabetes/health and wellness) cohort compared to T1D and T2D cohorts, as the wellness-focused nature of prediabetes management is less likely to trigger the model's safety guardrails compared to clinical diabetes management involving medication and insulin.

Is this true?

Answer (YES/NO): NO